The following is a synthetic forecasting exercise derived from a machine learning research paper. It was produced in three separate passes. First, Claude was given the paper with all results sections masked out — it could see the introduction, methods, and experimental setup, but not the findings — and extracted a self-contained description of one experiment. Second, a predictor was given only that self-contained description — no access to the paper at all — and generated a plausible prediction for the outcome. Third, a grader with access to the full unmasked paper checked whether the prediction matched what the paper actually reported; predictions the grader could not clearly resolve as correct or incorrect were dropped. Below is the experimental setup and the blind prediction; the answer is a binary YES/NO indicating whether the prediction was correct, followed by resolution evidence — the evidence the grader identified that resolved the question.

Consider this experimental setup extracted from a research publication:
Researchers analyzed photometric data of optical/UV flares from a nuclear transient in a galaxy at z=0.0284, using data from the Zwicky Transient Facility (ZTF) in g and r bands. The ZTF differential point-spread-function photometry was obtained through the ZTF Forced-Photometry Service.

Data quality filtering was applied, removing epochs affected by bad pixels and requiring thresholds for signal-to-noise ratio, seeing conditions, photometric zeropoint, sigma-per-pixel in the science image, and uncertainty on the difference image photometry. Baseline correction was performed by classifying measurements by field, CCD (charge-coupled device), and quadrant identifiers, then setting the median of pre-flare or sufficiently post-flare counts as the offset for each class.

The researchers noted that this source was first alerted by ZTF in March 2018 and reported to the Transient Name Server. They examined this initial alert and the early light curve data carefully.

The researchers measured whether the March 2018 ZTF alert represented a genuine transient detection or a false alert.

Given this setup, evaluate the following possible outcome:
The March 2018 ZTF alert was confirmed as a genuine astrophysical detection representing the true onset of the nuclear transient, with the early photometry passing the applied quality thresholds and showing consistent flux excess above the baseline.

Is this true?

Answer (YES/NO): NO